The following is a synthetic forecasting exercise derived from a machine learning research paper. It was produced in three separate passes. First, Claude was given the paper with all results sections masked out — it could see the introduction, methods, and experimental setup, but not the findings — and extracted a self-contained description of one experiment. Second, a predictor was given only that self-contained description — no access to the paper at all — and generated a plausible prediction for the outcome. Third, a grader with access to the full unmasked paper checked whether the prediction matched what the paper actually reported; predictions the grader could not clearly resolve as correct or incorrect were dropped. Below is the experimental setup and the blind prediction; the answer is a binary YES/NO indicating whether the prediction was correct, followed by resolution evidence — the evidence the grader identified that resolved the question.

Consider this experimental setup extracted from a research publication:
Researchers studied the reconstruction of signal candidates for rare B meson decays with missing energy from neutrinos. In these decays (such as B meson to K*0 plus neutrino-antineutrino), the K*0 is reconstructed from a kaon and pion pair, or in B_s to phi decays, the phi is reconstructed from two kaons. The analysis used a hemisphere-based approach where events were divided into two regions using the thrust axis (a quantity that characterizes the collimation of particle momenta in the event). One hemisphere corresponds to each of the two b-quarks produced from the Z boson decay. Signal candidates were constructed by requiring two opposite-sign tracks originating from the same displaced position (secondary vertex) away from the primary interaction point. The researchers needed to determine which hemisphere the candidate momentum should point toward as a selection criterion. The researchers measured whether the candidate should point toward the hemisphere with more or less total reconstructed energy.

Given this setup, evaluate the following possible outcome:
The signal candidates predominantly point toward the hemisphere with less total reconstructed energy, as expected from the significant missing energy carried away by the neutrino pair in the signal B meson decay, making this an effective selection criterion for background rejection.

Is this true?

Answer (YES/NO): YES